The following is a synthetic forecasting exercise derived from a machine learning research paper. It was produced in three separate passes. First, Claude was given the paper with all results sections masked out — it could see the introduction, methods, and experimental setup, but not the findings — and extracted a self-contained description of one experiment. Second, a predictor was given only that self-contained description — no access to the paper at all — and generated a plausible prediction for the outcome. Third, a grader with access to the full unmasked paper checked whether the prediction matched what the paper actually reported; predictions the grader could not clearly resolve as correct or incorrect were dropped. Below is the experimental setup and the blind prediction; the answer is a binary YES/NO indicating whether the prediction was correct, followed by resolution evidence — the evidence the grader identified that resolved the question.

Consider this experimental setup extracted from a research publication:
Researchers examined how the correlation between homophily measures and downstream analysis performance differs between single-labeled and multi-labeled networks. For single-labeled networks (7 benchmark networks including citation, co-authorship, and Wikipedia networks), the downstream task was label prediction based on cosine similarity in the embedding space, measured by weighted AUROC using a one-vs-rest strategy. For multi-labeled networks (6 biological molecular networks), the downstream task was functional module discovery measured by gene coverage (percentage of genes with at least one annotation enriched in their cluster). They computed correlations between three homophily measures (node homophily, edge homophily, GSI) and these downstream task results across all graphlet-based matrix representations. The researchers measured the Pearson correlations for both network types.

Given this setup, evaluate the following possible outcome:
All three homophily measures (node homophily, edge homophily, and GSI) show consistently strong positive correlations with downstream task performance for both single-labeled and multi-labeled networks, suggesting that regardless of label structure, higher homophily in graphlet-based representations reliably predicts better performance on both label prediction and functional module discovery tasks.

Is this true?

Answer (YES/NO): NO